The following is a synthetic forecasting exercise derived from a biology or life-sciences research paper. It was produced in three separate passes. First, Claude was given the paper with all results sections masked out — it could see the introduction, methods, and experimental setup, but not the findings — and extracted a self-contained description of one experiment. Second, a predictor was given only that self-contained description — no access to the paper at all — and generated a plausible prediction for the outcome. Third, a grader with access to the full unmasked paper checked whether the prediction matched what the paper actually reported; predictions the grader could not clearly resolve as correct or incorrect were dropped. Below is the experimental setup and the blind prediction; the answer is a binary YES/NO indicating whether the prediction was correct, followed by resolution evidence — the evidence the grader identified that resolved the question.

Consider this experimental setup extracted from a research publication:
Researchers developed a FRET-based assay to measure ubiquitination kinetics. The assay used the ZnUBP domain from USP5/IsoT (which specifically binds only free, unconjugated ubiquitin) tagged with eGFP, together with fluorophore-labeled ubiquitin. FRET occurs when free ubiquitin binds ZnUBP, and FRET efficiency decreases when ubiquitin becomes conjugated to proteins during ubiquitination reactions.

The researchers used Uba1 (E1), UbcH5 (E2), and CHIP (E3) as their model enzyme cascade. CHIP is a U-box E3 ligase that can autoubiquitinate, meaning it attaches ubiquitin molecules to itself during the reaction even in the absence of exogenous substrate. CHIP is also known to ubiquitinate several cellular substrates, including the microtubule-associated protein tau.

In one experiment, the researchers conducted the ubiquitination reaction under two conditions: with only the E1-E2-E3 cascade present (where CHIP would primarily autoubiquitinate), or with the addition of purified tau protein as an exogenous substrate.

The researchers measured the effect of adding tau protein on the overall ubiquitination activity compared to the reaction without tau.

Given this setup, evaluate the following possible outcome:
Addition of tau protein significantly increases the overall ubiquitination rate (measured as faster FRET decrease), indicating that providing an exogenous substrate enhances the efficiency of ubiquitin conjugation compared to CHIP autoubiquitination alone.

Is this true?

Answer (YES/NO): YES